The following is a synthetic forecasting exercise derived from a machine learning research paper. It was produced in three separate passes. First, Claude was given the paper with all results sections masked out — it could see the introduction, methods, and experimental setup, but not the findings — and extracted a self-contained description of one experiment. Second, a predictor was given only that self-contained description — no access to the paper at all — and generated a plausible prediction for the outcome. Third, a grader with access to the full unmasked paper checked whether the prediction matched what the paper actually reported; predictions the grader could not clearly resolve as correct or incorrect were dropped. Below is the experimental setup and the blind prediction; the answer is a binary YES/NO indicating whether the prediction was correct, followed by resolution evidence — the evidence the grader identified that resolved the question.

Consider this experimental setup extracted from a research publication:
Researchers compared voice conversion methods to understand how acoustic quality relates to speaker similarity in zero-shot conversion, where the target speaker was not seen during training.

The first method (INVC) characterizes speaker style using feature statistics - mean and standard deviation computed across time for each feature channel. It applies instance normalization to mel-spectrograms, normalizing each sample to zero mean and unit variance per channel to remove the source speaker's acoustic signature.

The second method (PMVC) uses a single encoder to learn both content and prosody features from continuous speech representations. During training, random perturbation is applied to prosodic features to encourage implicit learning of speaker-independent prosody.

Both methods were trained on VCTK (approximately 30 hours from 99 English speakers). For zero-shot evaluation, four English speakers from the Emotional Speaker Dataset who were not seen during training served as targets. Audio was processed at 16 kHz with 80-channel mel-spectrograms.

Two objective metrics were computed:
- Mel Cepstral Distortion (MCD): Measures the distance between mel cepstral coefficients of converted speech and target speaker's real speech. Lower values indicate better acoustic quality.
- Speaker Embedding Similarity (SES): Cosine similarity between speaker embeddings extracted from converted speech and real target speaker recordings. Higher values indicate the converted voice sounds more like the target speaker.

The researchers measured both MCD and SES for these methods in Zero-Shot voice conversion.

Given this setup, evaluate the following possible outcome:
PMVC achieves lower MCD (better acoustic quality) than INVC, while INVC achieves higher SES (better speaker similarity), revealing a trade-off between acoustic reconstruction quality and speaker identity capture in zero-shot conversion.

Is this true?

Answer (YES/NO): NO